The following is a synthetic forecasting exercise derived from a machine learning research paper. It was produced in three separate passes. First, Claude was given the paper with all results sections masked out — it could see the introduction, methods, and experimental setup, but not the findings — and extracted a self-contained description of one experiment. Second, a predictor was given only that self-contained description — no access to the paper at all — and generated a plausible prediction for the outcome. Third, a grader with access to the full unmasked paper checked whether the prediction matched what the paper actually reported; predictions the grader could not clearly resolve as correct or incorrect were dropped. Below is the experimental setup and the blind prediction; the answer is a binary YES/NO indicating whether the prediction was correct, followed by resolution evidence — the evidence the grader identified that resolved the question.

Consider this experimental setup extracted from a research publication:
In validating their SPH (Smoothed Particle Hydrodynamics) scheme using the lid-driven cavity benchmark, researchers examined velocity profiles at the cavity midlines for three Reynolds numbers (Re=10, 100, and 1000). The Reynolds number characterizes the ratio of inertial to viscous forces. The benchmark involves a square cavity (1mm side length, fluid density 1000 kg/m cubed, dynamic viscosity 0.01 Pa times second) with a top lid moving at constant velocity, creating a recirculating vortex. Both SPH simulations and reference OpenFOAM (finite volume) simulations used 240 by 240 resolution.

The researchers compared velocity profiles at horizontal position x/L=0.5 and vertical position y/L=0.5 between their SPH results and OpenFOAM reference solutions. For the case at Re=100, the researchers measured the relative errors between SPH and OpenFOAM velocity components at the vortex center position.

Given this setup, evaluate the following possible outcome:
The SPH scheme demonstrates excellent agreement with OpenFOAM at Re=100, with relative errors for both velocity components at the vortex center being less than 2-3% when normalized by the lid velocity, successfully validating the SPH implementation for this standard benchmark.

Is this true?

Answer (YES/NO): YES